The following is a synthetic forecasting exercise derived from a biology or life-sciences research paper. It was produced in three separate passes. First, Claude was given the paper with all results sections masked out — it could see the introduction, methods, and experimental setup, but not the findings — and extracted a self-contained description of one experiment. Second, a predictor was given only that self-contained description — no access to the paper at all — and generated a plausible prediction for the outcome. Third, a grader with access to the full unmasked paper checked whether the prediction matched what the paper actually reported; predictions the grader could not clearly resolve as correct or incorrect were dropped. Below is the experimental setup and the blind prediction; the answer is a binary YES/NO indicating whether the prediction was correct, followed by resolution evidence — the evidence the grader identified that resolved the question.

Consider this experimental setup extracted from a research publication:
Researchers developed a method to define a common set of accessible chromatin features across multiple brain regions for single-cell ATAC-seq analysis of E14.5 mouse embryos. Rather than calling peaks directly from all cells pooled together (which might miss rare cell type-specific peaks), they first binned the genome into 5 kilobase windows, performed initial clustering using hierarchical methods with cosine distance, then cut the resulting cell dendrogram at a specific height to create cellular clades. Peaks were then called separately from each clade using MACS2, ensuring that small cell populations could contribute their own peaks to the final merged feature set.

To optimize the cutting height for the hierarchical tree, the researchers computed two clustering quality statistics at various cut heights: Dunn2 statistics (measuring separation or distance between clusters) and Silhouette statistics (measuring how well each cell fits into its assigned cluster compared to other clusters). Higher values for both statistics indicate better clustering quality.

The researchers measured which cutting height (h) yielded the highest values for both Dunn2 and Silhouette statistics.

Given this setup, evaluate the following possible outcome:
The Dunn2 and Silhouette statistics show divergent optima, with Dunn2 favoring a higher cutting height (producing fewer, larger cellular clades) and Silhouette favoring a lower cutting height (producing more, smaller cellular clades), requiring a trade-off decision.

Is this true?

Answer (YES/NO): NO